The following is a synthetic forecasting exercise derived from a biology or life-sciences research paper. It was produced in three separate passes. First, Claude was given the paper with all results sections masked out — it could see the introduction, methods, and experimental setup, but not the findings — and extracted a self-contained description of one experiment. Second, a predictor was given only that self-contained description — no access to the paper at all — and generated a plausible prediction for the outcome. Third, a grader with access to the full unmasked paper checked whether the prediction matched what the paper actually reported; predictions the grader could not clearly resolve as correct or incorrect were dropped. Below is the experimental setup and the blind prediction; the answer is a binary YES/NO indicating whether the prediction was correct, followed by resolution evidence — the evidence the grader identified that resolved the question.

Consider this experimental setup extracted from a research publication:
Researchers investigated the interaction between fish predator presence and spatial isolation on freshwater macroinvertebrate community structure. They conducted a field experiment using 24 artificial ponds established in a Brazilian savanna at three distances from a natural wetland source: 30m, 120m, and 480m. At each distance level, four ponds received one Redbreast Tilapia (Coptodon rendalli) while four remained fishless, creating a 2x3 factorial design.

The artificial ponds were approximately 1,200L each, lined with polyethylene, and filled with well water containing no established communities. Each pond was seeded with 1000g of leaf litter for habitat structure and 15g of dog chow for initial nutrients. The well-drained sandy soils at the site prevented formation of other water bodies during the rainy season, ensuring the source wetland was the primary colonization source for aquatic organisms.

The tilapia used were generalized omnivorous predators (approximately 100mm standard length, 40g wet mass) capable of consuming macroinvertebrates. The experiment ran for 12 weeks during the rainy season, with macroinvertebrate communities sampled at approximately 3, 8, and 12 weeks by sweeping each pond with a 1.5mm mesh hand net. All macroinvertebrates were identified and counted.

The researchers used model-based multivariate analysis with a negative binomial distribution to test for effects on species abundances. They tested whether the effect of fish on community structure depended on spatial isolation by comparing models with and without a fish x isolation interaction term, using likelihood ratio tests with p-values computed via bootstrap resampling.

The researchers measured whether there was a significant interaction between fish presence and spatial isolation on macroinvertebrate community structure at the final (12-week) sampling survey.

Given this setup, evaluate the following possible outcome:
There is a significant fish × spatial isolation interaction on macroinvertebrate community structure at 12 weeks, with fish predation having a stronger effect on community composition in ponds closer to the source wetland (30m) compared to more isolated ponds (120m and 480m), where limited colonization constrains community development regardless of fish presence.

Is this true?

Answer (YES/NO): NO